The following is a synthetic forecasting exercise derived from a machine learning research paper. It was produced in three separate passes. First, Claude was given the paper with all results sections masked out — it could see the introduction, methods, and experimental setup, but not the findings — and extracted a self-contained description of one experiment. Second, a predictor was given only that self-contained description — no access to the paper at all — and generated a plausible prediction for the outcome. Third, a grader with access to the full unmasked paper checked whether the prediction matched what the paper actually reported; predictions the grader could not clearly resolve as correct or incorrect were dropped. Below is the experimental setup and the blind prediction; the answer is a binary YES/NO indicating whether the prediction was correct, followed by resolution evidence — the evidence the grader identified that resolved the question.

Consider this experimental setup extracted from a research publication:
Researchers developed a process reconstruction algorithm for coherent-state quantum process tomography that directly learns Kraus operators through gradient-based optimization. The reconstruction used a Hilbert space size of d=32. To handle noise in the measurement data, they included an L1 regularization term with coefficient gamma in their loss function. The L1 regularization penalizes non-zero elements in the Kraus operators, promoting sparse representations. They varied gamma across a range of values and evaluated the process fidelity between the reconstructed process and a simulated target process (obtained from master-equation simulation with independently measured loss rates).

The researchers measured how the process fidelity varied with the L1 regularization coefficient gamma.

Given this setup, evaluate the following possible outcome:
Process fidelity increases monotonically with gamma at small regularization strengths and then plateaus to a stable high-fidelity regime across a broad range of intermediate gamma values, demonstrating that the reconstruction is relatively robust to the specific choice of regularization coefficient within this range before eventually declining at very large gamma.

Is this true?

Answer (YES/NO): NO